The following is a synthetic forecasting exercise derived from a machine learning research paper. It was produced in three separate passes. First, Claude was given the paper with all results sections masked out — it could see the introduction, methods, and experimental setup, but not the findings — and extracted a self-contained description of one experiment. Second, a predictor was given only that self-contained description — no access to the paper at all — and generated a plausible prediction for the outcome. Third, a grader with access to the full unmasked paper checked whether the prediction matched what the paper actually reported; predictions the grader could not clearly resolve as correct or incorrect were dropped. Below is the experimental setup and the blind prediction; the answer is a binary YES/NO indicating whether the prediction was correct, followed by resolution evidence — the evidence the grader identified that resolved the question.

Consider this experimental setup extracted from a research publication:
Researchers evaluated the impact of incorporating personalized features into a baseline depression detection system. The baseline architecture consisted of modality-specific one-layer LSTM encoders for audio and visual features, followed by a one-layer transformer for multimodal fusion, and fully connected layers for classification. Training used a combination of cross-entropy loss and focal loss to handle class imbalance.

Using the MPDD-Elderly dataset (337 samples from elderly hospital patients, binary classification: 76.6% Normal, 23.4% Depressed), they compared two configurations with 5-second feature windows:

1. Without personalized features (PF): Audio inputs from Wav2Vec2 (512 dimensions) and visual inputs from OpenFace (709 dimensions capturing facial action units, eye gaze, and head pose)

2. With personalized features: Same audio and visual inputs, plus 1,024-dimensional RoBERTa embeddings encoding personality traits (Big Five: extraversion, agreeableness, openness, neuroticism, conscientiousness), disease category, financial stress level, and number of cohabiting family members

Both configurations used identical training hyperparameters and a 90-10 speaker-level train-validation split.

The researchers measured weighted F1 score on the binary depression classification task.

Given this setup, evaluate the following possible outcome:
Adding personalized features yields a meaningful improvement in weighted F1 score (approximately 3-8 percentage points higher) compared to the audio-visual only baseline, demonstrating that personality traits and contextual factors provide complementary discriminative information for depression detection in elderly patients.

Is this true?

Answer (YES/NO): YES